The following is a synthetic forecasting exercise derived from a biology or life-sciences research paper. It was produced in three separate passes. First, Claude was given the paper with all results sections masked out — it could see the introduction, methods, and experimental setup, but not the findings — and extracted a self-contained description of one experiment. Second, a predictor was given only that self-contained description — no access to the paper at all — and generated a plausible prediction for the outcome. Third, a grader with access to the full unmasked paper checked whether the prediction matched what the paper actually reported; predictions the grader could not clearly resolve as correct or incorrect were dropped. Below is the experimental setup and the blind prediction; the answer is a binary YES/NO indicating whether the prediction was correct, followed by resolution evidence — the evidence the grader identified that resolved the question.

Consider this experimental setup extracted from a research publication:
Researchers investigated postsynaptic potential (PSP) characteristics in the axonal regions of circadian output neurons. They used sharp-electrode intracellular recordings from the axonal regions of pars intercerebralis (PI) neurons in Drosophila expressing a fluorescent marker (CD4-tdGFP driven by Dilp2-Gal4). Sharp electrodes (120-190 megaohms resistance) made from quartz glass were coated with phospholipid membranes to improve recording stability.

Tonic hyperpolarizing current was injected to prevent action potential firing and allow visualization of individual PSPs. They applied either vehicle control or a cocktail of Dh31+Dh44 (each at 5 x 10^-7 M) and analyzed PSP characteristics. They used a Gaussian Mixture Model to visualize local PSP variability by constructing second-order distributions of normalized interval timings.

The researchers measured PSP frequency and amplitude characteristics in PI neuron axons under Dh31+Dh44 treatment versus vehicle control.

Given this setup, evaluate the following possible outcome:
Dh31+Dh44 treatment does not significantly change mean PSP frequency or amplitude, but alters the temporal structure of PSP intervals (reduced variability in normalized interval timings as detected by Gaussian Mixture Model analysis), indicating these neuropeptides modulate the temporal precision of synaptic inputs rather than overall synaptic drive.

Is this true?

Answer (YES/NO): NO